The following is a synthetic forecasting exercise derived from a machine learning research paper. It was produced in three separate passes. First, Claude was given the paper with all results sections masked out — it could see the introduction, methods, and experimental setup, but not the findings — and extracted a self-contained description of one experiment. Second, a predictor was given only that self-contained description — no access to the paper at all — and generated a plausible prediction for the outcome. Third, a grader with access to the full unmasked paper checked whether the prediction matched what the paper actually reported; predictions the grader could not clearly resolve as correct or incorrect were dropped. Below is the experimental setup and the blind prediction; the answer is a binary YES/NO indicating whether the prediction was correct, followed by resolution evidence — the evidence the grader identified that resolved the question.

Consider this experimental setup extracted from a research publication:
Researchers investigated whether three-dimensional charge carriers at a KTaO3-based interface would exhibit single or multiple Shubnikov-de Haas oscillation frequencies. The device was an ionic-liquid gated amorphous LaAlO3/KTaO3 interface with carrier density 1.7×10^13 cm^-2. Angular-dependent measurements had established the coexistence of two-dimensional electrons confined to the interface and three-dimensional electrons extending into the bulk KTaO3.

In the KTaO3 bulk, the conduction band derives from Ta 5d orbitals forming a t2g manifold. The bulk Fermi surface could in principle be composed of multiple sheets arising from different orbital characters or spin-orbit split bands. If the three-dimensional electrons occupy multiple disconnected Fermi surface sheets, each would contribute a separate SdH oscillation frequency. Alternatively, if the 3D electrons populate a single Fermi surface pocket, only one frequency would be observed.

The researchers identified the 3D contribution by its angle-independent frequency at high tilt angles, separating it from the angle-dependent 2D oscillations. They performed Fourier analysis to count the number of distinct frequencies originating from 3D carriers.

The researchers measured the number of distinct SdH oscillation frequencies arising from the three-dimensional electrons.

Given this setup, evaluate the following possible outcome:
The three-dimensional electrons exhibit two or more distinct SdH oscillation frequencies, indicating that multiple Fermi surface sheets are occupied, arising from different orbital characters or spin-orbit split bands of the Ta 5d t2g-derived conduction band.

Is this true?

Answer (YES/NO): NO